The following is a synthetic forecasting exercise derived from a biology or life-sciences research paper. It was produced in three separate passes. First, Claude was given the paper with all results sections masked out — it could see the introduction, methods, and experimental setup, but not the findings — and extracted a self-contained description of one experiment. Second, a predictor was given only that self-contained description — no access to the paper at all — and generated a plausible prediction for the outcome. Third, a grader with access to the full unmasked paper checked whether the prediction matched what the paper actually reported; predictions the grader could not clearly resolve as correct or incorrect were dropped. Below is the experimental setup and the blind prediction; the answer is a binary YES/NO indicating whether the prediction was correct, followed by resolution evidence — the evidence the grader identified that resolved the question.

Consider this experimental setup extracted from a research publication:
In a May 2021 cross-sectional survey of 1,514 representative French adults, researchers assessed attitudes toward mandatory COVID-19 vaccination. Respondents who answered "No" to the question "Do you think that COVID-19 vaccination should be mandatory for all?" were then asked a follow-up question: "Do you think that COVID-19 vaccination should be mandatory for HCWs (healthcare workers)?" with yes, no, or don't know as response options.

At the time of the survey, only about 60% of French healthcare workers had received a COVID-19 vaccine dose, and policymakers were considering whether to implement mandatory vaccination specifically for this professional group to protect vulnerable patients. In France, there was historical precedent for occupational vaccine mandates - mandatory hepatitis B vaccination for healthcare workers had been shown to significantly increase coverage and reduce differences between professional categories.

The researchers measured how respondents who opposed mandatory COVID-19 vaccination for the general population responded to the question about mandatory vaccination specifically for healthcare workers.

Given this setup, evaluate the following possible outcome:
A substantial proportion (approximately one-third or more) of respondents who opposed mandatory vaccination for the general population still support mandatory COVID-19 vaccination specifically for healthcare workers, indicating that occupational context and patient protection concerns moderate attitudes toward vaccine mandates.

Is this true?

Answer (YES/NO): YES